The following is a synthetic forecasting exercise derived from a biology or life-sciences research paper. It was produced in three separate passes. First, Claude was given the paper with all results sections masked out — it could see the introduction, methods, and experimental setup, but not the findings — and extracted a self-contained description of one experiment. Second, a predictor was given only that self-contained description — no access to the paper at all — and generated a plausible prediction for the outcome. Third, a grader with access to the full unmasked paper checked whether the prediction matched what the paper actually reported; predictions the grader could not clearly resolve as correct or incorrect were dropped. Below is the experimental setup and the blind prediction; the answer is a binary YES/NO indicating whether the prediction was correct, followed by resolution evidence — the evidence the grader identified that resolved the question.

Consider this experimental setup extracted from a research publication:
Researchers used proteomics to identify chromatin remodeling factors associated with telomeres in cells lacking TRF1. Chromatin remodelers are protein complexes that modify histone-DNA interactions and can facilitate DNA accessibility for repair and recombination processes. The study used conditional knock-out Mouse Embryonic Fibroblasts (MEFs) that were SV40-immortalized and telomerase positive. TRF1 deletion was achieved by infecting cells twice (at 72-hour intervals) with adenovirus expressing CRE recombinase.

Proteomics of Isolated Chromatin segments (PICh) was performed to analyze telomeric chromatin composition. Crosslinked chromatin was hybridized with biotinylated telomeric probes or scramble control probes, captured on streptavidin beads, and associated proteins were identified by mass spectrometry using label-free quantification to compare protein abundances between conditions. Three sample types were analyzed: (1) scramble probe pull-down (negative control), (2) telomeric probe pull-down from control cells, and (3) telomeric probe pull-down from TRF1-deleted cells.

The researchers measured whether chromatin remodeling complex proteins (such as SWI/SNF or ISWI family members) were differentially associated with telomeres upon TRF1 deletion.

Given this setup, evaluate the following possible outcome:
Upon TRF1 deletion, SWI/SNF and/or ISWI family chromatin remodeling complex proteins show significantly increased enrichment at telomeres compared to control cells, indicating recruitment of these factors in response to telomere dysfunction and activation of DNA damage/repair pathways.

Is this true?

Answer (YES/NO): YES